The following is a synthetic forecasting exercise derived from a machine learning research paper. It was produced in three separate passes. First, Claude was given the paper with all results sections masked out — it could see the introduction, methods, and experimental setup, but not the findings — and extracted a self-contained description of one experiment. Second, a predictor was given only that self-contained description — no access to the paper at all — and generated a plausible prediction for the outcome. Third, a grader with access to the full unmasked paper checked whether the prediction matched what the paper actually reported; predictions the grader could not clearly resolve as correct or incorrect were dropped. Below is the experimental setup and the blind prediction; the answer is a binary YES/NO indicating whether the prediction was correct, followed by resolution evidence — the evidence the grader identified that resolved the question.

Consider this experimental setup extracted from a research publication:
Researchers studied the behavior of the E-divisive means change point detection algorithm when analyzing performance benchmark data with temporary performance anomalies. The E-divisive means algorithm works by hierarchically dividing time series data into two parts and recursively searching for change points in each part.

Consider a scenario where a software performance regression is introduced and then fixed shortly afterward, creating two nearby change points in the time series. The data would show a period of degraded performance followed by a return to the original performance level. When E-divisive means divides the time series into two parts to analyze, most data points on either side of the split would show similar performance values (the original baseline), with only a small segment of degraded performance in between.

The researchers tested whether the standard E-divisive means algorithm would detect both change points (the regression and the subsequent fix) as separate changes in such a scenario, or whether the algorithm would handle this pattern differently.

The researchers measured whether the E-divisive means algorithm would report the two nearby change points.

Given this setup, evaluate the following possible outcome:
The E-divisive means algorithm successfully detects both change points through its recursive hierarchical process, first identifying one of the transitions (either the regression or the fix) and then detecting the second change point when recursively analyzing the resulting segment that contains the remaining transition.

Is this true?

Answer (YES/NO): NO